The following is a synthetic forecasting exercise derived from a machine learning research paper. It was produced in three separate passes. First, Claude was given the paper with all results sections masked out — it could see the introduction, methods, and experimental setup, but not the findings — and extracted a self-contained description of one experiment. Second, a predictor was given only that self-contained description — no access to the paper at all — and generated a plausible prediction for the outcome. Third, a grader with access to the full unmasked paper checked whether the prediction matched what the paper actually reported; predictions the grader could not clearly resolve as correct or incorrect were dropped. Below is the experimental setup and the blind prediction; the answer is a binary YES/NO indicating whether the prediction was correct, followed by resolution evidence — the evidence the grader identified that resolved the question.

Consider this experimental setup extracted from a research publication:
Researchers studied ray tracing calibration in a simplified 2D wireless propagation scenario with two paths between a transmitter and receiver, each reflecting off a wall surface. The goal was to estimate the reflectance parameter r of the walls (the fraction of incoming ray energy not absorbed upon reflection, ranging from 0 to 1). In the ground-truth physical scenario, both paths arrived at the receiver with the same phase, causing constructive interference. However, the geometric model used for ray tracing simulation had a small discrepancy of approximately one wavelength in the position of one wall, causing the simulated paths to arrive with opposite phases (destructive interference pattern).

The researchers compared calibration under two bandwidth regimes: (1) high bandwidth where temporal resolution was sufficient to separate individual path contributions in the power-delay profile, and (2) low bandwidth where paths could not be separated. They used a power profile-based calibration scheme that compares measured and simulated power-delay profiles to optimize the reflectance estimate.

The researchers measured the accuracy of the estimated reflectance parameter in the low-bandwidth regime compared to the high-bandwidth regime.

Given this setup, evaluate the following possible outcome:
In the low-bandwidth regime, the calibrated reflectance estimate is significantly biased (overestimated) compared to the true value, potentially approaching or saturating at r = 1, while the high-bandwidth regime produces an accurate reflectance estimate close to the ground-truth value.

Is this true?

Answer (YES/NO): YES